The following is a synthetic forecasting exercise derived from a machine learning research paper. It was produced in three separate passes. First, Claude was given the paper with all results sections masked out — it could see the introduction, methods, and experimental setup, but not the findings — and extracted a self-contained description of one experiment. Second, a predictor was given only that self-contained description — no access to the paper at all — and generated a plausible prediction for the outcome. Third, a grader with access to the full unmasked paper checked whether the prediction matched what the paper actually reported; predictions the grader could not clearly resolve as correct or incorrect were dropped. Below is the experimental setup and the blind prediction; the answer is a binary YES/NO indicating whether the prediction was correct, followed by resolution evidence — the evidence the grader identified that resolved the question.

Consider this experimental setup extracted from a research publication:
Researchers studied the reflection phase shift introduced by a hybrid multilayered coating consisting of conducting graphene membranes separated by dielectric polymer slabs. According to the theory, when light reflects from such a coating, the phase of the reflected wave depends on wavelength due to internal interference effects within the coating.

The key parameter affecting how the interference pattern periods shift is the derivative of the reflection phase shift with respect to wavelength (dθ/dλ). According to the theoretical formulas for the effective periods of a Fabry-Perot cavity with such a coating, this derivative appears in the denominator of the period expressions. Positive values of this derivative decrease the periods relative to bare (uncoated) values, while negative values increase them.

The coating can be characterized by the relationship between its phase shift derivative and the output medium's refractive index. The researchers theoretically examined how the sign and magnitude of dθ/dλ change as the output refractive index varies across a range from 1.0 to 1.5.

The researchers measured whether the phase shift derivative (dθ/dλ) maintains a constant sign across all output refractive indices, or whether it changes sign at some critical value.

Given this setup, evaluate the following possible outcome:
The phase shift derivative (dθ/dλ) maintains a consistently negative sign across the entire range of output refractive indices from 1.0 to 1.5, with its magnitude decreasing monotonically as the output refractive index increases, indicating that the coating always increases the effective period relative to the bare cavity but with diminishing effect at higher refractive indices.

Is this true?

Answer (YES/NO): NO